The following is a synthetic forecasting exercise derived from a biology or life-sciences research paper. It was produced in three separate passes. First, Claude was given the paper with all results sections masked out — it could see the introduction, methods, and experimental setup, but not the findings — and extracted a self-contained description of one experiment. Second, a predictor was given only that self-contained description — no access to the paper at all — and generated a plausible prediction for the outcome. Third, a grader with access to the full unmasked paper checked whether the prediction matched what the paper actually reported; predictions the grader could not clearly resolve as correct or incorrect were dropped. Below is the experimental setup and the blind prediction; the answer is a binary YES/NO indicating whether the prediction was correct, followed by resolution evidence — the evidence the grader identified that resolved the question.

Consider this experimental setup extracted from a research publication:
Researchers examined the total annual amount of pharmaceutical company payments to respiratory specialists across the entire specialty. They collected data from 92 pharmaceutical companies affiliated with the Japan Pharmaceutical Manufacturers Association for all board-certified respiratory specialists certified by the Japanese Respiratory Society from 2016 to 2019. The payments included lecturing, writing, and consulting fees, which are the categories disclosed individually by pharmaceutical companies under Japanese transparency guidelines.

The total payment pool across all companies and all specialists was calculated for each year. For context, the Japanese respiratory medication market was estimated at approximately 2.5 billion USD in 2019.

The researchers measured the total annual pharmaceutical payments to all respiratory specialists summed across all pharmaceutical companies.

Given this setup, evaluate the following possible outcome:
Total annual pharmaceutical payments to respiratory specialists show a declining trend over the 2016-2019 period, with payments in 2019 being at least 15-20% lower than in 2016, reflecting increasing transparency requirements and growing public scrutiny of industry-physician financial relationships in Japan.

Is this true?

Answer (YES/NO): NO